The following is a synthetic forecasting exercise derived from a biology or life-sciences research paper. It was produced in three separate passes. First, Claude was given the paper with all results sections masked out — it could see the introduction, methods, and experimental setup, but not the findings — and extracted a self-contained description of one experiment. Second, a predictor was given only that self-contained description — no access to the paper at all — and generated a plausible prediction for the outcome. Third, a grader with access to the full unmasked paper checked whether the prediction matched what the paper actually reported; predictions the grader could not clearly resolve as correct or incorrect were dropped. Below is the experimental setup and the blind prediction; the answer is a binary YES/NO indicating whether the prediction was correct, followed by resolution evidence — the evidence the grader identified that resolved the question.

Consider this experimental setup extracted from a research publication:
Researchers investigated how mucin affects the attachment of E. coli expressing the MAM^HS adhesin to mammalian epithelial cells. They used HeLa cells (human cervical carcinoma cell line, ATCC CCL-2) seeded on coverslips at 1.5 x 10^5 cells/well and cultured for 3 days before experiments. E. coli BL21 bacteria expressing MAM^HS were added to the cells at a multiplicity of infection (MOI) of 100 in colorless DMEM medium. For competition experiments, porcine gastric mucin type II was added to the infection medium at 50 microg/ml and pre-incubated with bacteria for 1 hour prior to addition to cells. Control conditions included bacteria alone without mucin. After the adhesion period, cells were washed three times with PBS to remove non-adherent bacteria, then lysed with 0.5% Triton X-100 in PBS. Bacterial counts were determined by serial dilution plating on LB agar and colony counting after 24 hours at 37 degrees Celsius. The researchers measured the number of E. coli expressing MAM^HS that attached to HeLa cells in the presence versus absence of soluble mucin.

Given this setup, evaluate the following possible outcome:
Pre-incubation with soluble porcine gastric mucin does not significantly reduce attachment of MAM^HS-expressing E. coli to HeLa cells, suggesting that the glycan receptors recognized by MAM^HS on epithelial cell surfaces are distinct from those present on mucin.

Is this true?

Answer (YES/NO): NO